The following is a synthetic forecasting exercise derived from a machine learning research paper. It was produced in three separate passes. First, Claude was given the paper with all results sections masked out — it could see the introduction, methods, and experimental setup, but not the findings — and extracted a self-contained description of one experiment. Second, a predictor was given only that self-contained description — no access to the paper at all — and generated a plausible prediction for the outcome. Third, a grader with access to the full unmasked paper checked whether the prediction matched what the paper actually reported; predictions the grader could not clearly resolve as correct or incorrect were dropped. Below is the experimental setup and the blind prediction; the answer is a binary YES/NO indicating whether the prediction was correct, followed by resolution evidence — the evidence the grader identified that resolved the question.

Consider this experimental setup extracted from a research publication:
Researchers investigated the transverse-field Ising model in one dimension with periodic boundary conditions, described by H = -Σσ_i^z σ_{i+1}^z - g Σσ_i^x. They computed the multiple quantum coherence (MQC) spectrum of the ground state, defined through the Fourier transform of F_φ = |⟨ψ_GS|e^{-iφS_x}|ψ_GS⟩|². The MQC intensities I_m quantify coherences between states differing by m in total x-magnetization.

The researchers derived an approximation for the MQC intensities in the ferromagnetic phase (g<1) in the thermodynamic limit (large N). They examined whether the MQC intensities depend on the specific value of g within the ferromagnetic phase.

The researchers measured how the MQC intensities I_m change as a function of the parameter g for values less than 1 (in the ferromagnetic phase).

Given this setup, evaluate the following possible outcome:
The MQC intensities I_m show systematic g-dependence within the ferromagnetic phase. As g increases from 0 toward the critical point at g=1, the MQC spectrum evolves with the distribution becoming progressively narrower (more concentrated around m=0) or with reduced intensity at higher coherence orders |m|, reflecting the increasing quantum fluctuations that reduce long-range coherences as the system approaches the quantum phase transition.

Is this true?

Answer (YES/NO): NO